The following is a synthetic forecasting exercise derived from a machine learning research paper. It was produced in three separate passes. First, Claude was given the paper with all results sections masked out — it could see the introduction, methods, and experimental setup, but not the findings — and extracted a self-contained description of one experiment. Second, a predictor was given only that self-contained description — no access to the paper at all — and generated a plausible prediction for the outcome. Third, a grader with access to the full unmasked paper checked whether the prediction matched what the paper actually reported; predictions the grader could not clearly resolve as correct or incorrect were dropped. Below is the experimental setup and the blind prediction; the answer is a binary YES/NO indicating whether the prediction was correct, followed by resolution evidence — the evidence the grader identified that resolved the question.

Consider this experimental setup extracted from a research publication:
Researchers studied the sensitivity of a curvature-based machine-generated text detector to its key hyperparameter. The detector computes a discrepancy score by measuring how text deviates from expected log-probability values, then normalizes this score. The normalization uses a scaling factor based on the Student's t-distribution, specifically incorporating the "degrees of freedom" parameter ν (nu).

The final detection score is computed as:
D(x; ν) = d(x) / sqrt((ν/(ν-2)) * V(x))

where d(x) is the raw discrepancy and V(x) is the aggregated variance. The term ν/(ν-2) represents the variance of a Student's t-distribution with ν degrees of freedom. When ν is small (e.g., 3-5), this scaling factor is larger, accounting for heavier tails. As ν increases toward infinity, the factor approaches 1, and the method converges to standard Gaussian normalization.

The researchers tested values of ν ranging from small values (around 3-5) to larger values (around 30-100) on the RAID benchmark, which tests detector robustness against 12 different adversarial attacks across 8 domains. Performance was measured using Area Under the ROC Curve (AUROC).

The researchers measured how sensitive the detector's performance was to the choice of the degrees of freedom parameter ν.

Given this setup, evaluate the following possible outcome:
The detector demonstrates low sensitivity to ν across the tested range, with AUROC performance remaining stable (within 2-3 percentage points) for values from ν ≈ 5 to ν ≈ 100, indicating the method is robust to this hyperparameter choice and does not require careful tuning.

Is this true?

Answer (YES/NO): NO